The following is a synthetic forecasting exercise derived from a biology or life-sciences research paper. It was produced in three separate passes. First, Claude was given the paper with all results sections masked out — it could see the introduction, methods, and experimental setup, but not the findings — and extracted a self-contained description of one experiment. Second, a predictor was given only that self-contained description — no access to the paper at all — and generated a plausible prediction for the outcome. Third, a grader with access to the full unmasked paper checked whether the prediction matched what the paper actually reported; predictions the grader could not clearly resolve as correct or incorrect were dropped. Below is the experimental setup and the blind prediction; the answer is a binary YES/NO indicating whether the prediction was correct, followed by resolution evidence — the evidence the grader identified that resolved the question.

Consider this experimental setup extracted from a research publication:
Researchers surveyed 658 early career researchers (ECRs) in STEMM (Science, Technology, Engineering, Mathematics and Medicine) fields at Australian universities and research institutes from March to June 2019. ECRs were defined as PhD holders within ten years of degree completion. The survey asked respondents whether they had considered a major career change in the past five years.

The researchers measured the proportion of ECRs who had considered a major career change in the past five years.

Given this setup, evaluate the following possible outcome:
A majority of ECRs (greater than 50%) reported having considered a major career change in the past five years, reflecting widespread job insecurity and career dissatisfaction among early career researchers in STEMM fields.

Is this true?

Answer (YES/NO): YES